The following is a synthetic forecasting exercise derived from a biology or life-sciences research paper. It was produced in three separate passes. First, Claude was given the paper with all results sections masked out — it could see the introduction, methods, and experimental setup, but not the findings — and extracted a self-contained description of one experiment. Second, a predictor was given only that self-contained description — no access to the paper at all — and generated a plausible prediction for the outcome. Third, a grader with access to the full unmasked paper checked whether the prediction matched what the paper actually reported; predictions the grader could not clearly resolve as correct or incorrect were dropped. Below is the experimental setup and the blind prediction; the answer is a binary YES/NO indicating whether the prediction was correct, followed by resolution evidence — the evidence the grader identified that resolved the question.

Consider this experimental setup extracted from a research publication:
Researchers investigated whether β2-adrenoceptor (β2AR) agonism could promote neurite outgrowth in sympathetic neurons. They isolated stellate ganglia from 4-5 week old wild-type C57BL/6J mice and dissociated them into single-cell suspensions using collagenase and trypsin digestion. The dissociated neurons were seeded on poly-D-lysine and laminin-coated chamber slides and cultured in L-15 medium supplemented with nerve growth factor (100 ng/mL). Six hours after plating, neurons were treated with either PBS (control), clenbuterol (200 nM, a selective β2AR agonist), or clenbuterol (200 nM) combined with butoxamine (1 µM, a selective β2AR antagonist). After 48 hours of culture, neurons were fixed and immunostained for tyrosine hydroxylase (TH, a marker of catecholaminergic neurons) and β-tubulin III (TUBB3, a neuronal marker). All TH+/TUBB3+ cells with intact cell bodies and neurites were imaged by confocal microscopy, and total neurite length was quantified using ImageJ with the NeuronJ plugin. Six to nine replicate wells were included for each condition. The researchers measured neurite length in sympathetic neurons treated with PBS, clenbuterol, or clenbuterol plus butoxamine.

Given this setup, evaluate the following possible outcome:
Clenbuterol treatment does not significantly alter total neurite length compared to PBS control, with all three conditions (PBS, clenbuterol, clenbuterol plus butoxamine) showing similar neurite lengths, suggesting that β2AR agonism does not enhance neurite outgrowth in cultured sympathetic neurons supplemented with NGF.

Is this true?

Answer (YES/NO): NO